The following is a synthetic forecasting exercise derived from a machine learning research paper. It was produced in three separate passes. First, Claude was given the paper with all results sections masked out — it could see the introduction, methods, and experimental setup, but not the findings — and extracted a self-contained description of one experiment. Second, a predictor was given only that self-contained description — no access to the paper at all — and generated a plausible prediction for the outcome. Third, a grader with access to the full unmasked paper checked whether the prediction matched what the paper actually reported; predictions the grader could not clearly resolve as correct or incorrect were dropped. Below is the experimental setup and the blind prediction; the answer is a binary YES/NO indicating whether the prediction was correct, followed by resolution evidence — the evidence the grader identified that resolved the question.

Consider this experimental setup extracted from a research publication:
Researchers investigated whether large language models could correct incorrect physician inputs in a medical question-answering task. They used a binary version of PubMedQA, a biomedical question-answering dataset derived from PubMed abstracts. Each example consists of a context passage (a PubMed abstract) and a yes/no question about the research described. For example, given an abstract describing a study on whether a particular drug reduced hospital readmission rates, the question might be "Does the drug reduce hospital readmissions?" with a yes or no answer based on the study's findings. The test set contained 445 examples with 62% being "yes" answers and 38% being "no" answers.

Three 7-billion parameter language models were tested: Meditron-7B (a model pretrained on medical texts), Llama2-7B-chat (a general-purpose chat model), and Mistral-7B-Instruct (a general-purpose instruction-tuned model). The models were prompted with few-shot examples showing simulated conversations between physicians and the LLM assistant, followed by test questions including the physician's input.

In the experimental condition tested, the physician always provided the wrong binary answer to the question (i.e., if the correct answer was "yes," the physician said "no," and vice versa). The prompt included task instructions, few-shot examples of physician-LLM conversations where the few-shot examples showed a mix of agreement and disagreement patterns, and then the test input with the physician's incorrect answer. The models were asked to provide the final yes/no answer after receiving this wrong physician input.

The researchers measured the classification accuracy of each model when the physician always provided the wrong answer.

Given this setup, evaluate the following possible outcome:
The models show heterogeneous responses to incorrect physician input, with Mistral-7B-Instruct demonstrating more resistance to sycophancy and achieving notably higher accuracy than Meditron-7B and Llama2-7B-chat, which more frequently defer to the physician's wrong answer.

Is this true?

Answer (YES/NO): YES